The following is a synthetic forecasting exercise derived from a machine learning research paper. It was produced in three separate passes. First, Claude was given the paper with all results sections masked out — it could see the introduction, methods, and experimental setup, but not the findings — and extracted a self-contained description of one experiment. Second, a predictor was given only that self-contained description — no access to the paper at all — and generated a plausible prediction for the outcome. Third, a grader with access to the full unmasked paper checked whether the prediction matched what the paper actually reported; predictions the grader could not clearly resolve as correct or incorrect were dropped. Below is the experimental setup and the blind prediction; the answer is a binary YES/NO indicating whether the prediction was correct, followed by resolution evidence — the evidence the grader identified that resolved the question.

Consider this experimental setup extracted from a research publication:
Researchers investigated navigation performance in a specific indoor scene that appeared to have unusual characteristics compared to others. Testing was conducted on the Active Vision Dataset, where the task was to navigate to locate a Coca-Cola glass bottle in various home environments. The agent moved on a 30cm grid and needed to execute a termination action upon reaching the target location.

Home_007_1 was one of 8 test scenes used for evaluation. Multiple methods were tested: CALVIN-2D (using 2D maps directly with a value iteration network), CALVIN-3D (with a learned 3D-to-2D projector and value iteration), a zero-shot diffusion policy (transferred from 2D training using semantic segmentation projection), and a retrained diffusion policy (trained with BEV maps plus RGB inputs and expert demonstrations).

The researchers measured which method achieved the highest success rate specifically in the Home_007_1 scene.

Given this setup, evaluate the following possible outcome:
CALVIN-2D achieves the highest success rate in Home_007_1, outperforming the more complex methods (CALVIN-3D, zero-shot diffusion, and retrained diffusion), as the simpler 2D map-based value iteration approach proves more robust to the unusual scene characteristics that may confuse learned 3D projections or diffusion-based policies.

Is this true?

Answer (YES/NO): NO